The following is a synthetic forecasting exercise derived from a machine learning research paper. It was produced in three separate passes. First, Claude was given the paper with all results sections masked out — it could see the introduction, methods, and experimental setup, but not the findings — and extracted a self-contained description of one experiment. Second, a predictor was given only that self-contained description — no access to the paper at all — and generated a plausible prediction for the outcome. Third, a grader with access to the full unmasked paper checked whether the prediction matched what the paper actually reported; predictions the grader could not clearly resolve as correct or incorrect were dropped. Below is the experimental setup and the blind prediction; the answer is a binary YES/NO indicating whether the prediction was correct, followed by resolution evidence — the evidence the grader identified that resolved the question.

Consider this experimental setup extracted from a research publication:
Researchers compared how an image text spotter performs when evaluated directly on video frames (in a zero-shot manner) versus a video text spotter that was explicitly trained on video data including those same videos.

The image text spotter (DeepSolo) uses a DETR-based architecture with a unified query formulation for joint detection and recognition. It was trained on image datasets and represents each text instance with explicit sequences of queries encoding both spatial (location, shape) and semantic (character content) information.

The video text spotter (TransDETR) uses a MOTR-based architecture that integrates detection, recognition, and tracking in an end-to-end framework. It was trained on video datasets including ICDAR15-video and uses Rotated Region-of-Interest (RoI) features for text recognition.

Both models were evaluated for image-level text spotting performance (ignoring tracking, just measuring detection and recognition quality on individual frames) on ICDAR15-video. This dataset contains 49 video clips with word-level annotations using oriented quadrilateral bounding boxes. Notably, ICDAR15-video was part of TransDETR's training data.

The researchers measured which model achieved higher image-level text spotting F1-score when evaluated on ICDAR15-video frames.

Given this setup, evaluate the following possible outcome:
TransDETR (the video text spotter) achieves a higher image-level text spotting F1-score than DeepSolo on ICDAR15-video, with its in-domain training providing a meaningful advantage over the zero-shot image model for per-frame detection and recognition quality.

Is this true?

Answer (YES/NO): NO